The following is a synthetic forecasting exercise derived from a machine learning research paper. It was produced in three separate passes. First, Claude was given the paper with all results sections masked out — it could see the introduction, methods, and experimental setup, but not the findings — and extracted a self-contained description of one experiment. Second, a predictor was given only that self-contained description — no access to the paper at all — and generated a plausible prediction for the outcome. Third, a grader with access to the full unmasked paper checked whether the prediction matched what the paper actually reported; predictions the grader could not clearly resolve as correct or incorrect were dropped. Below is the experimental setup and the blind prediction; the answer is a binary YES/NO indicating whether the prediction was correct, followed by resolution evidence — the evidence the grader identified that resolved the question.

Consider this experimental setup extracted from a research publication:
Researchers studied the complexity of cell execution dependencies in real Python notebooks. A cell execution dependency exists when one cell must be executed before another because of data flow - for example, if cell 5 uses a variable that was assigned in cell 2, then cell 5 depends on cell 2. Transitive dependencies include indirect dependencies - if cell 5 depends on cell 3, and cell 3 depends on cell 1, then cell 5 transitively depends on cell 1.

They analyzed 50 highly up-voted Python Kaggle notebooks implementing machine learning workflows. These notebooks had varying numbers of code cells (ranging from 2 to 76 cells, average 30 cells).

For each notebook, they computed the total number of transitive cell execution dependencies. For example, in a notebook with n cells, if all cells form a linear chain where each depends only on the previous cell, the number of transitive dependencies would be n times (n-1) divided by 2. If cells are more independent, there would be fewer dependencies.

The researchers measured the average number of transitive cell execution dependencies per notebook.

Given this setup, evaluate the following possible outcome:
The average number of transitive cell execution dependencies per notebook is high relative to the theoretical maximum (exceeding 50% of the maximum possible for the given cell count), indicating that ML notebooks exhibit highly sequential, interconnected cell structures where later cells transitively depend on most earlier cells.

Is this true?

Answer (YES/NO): NO